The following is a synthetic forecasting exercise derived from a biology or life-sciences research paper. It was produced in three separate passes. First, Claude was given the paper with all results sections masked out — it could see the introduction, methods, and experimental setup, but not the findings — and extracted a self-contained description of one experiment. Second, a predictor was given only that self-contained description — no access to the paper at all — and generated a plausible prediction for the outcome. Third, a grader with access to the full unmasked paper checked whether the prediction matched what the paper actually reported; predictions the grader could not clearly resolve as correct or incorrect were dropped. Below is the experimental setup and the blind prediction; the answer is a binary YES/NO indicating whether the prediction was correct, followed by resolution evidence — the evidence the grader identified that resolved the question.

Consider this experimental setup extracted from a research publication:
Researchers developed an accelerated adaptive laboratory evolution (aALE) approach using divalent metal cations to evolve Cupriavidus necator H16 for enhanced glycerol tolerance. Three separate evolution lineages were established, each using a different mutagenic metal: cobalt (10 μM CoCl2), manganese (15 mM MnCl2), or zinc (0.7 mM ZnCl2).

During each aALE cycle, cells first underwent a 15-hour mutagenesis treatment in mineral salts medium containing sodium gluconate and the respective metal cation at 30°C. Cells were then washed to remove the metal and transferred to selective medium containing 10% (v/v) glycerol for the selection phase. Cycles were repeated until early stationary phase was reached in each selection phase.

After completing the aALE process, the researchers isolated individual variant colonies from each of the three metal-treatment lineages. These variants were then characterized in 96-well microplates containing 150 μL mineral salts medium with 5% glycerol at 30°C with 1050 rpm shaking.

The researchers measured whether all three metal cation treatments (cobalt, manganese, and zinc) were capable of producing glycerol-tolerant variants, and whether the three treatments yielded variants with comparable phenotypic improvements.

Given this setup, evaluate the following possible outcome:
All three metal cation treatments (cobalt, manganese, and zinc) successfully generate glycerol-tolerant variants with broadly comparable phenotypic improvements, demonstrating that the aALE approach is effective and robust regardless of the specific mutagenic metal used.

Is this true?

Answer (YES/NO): NO